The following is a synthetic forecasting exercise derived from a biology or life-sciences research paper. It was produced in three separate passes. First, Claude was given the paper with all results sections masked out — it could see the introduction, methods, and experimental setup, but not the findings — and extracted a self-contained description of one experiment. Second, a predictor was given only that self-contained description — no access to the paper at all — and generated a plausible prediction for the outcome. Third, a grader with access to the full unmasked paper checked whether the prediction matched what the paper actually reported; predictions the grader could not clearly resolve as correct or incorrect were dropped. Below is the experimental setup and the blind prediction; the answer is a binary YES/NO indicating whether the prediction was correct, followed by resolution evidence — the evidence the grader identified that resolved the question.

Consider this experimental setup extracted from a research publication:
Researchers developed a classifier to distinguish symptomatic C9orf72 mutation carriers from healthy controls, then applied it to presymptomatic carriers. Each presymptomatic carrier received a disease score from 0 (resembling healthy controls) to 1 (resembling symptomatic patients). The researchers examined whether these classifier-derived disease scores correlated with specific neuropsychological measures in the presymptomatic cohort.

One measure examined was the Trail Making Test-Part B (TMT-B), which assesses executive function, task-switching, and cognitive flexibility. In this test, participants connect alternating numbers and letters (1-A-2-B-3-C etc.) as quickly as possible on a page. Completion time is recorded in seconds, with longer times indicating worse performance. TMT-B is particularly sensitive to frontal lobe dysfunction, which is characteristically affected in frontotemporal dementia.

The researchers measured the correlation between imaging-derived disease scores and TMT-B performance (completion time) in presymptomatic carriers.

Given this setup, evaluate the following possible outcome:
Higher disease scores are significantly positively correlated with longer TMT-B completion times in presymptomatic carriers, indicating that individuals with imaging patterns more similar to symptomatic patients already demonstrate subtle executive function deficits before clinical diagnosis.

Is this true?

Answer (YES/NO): YES